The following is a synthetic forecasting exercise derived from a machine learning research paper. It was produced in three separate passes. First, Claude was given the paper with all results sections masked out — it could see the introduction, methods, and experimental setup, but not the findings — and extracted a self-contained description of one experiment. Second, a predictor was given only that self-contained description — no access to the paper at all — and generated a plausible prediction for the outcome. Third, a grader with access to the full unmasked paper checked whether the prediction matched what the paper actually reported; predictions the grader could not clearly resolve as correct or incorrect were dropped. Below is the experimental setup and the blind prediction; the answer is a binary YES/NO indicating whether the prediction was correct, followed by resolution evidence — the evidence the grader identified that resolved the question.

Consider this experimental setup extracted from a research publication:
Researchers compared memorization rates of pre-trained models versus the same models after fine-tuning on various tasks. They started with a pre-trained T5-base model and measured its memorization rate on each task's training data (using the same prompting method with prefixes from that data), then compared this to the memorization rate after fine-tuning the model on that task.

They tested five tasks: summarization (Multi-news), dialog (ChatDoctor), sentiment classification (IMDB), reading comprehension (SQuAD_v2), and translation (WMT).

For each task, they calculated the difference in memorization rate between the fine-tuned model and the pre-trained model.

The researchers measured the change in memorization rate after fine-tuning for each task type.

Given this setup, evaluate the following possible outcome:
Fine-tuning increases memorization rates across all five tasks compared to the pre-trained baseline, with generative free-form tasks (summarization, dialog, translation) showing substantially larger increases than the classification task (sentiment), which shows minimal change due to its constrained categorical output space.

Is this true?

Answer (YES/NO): NO